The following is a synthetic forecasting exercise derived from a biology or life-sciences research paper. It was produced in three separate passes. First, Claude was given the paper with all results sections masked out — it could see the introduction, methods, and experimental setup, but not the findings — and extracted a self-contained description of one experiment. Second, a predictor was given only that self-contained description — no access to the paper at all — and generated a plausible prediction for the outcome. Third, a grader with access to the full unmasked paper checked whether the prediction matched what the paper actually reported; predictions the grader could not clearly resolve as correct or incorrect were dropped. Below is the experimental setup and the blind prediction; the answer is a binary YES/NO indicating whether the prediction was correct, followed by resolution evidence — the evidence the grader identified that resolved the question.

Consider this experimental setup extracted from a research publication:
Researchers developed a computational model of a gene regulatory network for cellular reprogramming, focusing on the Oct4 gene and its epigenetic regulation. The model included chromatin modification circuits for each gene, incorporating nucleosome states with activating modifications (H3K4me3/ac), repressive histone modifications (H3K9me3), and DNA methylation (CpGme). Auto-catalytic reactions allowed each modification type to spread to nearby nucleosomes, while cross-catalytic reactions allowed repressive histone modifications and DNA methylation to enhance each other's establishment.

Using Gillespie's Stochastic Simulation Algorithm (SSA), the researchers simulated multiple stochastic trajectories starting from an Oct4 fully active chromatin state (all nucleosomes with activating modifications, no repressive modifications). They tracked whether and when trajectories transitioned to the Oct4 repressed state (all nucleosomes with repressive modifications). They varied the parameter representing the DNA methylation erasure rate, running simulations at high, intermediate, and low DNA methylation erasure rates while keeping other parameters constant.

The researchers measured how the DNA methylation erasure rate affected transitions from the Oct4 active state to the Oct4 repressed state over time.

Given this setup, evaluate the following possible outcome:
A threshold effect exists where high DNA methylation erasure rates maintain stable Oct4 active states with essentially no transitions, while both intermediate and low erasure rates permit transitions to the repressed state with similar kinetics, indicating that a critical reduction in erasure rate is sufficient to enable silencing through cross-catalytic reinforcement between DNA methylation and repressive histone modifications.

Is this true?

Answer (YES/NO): NO